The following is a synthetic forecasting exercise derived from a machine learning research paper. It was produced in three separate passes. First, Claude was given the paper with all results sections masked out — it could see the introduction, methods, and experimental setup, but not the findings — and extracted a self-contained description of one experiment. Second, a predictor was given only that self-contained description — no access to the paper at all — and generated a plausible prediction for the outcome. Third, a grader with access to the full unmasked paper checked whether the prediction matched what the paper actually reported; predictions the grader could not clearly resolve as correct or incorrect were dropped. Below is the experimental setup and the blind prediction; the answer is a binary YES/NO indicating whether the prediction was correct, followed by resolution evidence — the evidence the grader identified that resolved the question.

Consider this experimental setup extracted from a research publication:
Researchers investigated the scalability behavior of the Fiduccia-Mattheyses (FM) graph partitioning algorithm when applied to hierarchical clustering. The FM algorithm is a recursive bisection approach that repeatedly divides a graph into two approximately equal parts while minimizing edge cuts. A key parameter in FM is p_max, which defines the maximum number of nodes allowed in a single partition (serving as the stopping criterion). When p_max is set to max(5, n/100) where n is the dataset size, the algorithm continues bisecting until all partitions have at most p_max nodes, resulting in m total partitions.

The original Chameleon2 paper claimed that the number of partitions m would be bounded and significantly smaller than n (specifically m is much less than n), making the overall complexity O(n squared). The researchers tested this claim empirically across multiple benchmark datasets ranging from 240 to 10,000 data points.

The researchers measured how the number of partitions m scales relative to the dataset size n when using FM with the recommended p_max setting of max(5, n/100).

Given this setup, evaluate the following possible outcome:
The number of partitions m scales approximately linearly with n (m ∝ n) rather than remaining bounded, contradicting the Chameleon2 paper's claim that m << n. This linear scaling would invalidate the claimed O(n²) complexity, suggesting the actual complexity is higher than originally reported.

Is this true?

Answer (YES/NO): YES